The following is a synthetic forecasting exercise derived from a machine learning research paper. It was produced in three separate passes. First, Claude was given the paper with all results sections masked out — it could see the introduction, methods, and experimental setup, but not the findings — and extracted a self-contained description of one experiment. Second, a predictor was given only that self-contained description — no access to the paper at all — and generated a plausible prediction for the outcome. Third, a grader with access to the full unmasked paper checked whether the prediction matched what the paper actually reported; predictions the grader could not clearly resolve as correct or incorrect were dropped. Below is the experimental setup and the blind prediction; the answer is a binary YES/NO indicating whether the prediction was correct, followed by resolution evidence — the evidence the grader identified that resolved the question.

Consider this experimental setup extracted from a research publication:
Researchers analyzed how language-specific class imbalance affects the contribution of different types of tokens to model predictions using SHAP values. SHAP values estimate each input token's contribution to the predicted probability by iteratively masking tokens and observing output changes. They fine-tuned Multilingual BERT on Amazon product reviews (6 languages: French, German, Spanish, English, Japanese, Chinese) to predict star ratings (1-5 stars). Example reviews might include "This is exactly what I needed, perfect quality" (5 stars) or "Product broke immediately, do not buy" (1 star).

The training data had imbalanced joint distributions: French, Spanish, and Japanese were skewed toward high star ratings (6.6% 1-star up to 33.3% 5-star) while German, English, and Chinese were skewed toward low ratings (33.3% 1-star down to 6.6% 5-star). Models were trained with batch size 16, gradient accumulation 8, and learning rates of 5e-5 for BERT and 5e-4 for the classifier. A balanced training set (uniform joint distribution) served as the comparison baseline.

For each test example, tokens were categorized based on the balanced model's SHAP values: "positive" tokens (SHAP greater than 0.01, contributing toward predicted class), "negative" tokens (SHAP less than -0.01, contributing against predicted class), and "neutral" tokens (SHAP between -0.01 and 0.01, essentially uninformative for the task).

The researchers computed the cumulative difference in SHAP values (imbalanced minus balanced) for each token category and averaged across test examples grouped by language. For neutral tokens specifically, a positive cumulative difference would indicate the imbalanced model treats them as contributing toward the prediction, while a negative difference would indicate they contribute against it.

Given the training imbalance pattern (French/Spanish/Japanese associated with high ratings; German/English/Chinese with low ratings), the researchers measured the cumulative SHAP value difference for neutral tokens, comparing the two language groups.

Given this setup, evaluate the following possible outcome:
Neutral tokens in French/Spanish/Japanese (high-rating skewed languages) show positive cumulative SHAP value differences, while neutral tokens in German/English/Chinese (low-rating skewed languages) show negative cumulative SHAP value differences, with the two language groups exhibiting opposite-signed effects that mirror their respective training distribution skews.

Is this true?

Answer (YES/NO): YES